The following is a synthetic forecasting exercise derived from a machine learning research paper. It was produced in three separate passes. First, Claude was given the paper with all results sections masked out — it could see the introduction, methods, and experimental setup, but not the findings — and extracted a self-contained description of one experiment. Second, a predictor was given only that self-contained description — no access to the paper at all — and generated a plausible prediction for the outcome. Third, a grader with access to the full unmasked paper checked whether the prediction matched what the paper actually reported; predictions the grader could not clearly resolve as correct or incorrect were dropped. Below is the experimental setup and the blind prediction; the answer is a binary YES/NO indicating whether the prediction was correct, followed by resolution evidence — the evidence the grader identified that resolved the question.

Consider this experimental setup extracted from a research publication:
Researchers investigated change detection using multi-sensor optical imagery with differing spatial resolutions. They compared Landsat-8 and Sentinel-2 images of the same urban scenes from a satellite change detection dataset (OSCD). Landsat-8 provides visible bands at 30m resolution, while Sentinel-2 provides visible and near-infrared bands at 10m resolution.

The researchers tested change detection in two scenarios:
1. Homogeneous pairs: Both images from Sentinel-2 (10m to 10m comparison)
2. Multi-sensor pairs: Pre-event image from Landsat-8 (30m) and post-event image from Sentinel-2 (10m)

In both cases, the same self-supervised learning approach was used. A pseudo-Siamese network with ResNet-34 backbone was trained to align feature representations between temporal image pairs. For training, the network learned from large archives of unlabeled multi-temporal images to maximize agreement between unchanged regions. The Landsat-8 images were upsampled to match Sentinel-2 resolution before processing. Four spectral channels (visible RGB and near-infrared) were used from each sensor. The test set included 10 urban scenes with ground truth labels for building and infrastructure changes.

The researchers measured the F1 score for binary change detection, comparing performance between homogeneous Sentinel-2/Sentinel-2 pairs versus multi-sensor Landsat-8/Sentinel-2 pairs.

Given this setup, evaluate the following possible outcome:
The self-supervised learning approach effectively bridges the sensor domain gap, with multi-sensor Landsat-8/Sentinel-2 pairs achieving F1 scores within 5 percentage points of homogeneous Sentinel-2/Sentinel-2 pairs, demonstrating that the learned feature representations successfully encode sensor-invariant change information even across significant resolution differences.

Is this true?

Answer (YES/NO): NO